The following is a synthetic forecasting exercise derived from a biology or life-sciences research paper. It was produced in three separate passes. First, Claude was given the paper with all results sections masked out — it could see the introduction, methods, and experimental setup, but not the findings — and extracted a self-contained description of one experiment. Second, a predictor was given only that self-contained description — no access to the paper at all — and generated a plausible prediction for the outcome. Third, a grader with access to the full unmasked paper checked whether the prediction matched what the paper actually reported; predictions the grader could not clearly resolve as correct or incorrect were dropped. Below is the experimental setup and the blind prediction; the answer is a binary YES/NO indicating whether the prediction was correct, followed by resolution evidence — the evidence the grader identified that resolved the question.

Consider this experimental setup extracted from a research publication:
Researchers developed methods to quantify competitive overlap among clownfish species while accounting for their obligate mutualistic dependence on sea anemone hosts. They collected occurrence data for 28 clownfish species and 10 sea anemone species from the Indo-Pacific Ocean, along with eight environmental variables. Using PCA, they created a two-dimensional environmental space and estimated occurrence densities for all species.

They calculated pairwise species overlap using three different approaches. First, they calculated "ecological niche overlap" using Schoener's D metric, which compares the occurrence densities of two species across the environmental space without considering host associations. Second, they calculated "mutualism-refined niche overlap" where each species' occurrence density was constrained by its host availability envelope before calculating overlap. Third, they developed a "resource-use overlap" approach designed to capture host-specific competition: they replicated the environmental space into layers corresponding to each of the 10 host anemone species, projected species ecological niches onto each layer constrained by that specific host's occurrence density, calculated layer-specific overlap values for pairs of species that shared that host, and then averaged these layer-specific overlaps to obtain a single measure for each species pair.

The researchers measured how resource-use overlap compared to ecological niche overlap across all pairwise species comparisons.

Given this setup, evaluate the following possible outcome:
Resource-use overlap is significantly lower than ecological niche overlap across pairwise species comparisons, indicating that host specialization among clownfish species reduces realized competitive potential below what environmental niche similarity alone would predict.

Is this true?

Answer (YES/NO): YES